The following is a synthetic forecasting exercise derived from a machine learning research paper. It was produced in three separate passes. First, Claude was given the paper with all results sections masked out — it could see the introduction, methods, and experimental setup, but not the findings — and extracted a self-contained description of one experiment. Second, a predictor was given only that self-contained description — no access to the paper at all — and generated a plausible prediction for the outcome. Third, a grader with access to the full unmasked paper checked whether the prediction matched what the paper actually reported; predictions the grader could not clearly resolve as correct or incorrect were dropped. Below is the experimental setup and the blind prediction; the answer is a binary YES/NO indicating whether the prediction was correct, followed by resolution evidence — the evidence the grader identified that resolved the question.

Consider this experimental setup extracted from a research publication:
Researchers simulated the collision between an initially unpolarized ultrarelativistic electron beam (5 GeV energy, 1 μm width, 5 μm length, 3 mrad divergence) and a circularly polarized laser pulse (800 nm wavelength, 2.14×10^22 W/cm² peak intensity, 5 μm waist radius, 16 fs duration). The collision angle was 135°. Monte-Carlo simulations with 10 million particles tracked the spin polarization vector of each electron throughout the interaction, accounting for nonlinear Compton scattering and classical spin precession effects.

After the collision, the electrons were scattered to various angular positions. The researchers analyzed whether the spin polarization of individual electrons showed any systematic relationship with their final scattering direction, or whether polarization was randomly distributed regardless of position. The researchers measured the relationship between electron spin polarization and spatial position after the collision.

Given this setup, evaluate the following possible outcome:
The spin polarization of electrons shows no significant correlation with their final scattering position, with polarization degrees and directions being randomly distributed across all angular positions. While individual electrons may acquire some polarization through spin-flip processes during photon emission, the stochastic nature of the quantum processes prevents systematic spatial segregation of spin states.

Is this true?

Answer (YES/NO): NO